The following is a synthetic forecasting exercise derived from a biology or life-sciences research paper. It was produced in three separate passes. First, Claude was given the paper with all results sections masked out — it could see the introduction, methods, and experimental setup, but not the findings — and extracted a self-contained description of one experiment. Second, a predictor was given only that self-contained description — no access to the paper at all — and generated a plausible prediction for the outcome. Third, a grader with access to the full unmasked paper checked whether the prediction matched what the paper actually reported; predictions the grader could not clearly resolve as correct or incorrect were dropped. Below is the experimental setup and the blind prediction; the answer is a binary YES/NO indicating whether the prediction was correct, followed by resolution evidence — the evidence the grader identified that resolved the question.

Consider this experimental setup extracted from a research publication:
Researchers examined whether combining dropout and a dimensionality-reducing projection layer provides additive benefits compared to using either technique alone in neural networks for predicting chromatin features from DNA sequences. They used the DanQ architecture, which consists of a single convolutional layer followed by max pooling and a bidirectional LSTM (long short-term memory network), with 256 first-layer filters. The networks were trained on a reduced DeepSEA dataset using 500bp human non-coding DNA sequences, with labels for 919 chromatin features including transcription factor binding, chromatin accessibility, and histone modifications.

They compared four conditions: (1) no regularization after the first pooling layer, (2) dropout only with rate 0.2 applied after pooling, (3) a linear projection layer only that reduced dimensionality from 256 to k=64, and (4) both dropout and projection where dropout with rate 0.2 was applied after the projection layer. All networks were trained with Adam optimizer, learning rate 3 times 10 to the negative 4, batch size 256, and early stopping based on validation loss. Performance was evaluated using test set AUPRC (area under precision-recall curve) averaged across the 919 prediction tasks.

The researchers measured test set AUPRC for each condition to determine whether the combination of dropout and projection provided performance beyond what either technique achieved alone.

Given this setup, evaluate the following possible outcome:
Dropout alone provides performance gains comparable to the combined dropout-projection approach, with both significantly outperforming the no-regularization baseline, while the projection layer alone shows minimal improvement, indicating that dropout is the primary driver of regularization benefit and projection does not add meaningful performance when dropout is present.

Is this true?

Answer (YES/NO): NO